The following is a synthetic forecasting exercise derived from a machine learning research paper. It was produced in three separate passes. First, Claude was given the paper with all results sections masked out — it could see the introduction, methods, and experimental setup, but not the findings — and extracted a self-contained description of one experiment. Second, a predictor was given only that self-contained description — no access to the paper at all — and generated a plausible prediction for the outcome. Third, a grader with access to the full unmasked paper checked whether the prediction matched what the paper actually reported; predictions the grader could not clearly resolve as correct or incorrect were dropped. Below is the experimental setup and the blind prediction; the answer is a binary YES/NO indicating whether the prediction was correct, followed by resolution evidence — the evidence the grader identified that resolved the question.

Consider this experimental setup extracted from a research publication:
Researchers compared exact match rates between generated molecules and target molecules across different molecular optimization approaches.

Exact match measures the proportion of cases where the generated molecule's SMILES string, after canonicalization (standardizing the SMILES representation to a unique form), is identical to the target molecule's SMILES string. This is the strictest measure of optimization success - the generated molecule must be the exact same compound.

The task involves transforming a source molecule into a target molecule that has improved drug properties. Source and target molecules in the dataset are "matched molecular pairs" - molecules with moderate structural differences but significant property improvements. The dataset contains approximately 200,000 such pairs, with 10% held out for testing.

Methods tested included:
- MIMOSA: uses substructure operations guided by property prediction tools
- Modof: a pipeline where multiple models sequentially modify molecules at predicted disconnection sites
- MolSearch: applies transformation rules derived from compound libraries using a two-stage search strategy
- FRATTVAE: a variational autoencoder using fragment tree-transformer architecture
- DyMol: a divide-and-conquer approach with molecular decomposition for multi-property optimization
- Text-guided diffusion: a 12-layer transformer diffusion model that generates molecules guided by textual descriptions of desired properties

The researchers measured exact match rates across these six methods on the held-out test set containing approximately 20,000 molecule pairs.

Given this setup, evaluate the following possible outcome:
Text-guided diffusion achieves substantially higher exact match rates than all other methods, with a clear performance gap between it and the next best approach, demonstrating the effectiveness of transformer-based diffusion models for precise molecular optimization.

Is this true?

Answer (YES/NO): YES